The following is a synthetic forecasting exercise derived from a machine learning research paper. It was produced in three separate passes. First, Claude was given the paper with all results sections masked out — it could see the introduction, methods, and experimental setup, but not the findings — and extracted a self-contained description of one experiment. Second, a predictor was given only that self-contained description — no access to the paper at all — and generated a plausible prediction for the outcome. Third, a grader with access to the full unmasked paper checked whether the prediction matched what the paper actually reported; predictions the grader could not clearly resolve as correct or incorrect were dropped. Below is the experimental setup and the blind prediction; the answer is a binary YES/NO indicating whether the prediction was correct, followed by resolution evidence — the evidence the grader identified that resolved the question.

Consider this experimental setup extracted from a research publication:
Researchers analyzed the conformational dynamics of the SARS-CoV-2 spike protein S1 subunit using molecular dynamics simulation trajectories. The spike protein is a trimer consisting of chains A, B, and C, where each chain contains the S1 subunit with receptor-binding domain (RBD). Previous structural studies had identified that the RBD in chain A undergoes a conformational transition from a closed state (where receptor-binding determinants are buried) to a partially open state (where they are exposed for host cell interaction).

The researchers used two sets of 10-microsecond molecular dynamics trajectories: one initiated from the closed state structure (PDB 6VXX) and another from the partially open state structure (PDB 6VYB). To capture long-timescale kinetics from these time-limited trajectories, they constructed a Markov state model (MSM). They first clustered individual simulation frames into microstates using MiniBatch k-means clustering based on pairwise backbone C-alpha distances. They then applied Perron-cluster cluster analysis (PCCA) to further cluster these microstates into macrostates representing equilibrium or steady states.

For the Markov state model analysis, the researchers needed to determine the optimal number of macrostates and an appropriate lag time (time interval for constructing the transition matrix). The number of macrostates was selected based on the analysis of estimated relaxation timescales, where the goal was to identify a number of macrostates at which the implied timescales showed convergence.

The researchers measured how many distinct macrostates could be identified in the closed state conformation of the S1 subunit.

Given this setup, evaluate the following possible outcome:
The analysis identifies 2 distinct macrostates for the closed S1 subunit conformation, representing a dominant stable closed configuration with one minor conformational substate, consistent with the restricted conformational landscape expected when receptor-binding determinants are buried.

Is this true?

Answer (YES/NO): NO